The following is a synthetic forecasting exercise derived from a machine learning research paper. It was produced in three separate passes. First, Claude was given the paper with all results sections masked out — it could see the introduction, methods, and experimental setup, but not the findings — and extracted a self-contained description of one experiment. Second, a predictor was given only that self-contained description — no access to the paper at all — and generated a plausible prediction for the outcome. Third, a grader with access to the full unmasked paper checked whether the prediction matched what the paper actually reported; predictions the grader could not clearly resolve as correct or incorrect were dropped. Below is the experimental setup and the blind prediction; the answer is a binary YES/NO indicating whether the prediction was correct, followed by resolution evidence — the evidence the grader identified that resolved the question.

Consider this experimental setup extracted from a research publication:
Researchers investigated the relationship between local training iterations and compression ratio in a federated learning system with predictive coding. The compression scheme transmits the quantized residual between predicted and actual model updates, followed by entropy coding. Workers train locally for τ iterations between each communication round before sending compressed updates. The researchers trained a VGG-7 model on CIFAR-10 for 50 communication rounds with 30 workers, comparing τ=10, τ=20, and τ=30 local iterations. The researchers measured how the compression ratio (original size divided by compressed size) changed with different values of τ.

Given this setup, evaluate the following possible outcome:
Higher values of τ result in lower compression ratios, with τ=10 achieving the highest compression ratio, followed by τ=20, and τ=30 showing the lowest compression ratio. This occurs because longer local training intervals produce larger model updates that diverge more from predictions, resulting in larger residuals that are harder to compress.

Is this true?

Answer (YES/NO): NO